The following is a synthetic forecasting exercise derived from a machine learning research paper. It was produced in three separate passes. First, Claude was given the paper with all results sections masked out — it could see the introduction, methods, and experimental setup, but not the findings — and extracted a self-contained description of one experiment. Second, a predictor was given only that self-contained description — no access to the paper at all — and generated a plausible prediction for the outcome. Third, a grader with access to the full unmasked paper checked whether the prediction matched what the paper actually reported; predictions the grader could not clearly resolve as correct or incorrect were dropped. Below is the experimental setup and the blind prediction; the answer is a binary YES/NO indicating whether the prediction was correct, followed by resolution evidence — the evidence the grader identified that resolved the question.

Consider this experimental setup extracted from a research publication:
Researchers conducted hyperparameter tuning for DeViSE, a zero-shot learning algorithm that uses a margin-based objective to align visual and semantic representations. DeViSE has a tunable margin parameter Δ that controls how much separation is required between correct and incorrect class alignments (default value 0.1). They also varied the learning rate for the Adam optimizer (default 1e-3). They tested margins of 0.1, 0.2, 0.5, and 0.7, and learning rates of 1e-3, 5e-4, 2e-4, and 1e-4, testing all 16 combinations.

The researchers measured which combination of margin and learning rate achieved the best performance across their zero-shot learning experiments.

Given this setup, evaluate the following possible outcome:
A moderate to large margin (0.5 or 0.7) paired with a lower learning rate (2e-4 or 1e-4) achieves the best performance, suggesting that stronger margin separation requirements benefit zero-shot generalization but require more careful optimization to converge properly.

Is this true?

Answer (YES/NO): NO